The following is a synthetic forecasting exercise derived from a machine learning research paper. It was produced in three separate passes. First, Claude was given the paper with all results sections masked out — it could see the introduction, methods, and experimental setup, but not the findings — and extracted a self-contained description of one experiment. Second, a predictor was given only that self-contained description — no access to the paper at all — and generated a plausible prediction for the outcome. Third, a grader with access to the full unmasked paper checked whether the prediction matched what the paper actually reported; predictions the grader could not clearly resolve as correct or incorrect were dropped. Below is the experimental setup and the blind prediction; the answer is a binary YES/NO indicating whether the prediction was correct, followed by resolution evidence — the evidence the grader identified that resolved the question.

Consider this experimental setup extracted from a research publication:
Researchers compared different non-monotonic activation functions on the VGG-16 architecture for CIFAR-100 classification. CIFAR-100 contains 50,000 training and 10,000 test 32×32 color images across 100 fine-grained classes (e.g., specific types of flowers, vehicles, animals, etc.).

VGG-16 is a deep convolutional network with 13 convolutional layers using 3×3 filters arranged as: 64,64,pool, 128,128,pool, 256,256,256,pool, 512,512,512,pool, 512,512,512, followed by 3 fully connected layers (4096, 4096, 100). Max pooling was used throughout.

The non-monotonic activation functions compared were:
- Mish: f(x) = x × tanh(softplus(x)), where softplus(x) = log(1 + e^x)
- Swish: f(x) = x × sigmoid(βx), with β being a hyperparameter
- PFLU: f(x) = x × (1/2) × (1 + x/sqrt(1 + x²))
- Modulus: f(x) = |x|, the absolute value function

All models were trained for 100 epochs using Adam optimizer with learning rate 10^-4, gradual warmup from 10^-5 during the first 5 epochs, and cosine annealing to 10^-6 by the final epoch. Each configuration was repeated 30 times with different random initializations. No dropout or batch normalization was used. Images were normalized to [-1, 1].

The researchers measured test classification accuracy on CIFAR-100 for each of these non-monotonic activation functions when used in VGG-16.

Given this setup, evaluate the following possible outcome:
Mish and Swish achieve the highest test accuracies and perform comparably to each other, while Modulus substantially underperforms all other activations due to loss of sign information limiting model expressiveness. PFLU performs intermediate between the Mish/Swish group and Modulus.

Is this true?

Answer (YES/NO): NO